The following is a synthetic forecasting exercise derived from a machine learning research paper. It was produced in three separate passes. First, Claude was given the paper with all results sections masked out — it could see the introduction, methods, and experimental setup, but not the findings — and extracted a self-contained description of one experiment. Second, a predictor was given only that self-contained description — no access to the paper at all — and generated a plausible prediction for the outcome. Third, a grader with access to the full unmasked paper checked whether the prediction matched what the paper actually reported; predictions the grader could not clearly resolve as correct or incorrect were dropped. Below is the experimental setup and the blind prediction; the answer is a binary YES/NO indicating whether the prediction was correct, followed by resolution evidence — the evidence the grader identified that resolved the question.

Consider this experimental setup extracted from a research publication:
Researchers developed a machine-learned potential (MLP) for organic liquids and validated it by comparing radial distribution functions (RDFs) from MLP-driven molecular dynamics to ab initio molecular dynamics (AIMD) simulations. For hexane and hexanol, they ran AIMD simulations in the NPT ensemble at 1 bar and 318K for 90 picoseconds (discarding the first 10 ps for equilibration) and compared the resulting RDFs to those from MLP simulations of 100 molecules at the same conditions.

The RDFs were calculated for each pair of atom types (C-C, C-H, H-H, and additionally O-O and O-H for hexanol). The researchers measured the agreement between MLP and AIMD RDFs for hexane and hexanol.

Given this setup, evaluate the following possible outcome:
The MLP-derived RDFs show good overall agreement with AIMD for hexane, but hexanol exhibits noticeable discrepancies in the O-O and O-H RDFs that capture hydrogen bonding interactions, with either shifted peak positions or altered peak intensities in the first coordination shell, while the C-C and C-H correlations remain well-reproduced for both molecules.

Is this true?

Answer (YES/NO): NO